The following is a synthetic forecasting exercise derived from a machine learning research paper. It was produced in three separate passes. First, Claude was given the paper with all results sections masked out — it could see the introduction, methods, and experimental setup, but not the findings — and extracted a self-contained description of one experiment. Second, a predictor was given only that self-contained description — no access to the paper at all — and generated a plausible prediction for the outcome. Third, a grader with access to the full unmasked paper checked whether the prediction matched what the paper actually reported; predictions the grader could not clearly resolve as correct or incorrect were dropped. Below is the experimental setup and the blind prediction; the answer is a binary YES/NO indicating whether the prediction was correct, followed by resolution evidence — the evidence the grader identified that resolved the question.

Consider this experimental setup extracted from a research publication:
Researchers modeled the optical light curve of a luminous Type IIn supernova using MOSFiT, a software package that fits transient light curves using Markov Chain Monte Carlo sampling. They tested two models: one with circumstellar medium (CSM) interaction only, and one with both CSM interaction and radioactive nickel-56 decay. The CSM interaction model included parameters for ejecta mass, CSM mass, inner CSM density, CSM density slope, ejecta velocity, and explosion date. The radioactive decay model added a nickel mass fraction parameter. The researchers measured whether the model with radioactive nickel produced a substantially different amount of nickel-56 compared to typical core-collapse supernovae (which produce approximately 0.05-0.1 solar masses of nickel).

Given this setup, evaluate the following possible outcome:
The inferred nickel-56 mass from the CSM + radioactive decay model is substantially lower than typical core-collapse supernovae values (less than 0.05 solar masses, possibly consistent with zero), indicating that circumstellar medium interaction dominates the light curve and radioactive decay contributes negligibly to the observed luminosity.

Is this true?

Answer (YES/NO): YES